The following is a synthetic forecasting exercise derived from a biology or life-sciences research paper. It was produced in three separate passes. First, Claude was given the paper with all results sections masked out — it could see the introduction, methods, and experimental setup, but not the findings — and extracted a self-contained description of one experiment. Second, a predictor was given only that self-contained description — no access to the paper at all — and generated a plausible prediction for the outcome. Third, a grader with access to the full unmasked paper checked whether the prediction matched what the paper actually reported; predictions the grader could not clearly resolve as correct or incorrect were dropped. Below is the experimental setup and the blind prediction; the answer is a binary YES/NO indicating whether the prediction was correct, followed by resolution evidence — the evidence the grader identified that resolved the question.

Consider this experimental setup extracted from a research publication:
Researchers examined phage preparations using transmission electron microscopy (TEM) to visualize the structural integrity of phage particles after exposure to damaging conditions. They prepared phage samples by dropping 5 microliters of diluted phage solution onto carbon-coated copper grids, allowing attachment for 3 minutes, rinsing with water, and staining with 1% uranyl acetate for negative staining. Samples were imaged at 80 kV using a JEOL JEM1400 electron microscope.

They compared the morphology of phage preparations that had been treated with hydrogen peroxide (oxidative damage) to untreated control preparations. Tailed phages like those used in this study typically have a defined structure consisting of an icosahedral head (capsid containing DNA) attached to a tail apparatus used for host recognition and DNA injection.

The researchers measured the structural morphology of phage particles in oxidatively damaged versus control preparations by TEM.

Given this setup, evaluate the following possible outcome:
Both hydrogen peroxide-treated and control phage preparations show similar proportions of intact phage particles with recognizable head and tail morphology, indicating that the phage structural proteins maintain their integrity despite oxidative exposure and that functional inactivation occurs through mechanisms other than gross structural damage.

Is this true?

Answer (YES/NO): NO